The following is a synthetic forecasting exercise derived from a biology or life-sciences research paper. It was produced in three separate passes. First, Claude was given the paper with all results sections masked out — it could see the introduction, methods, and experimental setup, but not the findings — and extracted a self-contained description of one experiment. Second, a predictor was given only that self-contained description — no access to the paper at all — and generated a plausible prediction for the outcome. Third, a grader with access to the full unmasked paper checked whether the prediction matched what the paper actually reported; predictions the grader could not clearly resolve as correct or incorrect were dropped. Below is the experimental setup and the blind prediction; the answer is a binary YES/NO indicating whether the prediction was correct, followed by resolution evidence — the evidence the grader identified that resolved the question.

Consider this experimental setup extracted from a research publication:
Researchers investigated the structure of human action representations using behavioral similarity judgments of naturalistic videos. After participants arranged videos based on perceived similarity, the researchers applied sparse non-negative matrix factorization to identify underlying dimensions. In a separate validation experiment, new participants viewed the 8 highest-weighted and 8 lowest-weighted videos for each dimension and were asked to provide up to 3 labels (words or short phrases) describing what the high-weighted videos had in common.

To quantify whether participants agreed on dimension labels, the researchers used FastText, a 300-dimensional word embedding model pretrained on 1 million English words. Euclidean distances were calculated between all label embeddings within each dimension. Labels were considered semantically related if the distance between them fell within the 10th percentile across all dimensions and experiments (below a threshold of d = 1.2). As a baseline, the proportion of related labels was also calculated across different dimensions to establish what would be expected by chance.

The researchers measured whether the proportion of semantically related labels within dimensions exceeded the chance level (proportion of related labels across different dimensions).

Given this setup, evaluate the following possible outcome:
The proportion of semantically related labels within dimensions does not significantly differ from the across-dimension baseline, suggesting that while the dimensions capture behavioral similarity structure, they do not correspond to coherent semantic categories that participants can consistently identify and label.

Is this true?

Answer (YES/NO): NO